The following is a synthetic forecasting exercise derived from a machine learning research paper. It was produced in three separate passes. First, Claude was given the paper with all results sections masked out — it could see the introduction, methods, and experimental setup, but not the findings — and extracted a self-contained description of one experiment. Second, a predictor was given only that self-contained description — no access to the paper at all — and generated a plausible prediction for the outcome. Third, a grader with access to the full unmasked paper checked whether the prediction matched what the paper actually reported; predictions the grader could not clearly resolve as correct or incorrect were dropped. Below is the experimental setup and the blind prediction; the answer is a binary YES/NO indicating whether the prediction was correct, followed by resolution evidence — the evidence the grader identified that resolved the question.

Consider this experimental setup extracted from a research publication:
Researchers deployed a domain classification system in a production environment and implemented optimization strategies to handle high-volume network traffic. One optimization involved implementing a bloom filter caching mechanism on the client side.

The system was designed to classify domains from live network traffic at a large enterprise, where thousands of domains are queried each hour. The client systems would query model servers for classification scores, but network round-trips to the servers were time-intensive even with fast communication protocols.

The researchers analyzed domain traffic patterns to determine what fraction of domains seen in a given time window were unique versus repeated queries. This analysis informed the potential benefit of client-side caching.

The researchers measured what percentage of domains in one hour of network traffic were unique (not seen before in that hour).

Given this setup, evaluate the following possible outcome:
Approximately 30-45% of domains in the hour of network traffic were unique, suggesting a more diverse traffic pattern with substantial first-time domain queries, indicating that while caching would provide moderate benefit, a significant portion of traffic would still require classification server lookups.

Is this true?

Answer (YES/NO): NO